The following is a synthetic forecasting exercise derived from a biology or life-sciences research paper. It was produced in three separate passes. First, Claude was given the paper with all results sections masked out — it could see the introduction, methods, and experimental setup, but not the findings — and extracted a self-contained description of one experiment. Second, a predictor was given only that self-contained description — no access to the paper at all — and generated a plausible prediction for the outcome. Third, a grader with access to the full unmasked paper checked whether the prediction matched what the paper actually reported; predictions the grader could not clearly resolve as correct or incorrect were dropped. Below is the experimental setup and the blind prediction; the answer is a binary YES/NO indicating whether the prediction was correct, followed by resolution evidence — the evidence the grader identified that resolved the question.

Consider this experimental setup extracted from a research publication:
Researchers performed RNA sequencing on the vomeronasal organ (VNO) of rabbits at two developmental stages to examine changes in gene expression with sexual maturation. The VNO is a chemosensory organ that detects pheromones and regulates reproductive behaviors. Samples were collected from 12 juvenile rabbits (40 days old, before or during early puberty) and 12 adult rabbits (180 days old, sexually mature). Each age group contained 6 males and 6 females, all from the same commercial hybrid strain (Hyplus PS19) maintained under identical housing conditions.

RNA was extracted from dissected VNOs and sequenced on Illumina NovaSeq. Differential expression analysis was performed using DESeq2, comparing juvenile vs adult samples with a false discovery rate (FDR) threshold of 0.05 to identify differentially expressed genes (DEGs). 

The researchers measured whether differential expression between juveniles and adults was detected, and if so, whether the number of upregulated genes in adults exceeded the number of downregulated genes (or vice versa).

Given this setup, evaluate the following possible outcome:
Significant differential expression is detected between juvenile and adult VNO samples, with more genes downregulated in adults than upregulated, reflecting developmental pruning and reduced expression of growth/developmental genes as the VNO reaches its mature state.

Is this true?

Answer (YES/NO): YES